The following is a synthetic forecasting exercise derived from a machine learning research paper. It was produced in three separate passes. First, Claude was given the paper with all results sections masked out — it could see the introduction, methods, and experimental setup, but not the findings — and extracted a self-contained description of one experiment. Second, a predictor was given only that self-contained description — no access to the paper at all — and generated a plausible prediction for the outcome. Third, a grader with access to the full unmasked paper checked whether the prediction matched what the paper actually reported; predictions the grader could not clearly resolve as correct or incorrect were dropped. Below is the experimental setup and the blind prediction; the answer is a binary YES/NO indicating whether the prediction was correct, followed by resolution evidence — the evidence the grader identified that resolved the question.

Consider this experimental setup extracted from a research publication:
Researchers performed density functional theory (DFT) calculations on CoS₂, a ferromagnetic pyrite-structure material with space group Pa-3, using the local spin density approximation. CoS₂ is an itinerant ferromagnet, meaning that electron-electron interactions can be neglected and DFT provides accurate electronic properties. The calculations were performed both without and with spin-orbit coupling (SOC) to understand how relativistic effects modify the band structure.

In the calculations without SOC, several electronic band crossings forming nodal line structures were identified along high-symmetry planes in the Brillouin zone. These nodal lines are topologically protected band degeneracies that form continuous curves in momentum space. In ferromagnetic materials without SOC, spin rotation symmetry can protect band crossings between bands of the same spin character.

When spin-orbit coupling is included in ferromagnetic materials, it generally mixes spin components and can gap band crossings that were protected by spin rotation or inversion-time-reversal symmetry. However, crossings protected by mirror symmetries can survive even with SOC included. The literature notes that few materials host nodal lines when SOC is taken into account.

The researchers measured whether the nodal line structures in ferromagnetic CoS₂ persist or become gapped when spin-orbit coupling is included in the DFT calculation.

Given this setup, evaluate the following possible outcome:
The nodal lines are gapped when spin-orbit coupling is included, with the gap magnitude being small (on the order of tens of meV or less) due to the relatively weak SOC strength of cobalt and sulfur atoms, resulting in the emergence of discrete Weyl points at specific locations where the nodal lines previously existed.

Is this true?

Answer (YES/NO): NO